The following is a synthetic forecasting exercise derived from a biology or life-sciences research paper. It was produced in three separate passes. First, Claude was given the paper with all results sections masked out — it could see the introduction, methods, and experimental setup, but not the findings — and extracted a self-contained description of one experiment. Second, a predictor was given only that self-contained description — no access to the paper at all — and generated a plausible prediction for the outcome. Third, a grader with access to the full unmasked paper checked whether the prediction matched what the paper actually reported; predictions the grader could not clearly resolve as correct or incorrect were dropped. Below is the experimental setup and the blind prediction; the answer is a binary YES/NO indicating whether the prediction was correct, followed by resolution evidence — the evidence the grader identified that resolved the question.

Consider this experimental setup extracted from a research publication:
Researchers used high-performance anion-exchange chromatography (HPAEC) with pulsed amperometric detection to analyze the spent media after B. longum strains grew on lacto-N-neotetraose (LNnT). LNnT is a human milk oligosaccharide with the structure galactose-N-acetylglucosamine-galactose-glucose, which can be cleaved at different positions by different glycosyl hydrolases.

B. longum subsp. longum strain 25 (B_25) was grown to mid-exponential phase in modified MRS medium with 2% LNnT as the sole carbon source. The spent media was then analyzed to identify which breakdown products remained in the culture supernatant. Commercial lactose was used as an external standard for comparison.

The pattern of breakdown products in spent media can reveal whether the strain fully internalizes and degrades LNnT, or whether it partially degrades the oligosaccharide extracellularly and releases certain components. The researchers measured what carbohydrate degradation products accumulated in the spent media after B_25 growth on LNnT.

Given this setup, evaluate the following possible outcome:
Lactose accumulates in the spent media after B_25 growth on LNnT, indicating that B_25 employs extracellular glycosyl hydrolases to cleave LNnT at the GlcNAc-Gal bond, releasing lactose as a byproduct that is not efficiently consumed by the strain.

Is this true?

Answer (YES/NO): NO